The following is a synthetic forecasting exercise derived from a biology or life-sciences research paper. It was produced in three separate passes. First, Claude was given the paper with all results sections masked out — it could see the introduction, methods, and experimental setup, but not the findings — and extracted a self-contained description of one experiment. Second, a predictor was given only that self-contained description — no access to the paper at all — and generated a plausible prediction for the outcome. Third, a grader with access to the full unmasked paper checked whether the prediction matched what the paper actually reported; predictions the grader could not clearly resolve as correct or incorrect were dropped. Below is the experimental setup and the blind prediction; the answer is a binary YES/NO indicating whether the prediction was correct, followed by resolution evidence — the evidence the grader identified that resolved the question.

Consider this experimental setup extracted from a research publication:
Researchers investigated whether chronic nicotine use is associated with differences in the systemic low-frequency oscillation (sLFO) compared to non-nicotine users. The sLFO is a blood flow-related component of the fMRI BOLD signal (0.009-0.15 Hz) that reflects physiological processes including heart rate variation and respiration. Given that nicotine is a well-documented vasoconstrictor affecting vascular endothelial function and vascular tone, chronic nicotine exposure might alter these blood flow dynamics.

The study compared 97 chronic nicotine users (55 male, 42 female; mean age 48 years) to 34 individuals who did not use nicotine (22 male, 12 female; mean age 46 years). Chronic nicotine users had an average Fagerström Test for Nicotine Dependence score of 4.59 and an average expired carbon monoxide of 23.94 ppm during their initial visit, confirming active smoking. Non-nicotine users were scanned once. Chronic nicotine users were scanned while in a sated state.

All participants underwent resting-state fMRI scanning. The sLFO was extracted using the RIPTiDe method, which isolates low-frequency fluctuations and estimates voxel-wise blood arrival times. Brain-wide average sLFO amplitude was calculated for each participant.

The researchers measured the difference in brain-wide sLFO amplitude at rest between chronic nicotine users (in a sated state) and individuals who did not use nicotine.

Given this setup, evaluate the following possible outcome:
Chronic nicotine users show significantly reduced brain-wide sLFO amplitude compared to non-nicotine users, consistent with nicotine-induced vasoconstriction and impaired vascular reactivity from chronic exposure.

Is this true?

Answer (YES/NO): NO